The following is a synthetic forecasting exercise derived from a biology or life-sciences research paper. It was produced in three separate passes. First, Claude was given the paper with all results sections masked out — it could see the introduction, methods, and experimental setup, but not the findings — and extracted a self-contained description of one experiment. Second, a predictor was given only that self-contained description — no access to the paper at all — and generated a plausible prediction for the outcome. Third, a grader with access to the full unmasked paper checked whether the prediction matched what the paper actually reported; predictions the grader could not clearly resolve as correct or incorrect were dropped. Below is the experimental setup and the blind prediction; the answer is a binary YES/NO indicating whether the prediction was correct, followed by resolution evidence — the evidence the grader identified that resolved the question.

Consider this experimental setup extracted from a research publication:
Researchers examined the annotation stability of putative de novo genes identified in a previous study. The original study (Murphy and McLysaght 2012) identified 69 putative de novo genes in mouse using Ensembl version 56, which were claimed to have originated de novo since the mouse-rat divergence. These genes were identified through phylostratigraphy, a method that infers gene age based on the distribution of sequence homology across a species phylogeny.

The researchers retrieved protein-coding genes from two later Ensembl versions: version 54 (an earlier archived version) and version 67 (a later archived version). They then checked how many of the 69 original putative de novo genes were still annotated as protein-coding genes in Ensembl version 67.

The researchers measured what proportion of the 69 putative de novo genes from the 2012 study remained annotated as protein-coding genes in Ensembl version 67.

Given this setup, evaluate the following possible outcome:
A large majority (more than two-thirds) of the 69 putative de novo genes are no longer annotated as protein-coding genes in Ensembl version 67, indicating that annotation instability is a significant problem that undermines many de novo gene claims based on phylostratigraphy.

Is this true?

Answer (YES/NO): NO